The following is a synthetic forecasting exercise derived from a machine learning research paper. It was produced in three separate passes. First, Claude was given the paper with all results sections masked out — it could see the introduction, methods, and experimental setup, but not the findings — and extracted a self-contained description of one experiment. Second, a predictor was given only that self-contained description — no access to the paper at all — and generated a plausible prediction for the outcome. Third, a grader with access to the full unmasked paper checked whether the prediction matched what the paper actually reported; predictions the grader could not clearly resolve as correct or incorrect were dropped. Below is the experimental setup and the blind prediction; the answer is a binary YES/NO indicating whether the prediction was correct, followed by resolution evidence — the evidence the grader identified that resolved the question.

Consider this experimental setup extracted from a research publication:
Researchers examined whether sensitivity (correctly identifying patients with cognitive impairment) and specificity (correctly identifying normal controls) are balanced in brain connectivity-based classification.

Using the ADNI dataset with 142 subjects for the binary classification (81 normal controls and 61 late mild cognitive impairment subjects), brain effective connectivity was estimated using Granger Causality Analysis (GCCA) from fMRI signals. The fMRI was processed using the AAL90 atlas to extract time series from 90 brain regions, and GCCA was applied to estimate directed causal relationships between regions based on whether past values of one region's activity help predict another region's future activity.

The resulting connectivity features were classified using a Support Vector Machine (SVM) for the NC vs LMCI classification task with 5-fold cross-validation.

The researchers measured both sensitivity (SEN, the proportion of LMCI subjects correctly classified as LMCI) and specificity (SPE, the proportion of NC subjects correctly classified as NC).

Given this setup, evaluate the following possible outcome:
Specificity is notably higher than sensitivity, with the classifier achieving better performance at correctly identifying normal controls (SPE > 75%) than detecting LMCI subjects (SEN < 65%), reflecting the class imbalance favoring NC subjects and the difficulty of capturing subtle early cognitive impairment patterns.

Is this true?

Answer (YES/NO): NO